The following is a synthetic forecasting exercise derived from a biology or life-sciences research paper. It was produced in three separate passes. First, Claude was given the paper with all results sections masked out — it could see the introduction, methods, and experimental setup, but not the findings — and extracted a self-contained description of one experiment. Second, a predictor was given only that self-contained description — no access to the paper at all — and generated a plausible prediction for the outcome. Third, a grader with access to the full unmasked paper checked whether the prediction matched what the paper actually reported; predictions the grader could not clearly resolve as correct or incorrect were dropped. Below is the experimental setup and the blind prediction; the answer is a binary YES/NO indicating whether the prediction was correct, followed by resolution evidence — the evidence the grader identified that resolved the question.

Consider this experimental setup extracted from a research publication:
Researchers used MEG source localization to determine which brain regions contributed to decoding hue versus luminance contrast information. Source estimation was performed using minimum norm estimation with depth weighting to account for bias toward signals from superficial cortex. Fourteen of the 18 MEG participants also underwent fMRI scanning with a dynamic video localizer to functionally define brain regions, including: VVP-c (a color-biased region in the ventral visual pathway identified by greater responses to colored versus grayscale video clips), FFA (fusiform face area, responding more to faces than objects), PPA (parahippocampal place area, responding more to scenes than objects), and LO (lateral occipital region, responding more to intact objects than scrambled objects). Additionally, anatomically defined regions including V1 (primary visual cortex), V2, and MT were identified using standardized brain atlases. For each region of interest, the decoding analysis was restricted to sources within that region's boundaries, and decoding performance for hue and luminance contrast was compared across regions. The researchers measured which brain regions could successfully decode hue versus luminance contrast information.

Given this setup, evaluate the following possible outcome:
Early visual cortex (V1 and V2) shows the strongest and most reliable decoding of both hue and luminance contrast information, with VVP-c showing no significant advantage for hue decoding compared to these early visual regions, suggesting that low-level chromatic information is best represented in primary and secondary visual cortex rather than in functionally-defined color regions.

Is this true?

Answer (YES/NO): NO